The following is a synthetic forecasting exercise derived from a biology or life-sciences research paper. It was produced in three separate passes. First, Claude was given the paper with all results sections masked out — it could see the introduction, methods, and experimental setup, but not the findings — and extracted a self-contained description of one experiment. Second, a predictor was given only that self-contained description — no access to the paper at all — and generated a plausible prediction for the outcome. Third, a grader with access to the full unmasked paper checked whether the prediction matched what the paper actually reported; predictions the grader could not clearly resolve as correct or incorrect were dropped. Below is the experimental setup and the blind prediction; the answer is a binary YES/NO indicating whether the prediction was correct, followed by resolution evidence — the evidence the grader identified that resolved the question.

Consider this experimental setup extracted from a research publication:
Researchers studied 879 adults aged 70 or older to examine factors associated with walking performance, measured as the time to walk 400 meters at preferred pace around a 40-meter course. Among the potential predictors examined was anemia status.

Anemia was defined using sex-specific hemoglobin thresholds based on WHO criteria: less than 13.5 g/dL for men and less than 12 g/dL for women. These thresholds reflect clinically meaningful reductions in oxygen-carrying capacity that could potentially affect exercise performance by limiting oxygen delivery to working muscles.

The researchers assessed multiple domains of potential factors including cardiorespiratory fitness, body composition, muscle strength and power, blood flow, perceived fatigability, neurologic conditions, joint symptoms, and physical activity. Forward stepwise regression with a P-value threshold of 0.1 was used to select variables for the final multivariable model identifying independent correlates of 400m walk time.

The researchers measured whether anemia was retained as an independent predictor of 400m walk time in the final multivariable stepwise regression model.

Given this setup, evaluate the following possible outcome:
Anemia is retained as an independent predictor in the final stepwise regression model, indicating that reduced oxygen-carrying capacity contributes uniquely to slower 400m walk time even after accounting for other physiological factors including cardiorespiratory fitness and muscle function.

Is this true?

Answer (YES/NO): YES